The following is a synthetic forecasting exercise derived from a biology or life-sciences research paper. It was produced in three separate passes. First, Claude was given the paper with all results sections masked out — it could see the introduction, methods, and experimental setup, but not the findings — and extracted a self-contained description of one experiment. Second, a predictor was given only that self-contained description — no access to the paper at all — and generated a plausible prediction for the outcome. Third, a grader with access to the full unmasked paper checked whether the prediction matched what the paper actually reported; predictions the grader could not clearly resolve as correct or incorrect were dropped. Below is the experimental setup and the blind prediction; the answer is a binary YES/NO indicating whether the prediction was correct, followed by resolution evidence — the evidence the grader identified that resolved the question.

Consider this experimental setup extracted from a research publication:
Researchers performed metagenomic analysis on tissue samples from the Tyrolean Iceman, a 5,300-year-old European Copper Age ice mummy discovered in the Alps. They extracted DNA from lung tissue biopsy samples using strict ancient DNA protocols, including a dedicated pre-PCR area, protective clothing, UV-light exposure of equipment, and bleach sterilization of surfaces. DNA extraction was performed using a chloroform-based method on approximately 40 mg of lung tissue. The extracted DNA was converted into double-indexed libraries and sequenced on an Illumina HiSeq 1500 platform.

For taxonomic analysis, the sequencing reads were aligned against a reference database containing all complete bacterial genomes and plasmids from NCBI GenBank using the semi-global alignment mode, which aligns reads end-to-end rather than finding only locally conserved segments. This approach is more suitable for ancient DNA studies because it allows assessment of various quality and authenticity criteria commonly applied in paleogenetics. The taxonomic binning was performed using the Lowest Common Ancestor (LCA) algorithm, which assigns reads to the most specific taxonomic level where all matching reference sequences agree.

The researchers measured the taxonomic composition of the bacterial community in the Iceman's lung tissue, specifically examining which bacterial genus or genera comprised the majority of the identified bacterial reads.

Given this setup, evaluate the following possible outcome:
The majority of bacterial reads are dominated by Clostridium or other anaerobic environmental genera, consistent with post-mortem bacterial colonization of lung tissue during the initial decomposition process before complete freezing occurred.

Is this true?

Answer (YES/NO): NO